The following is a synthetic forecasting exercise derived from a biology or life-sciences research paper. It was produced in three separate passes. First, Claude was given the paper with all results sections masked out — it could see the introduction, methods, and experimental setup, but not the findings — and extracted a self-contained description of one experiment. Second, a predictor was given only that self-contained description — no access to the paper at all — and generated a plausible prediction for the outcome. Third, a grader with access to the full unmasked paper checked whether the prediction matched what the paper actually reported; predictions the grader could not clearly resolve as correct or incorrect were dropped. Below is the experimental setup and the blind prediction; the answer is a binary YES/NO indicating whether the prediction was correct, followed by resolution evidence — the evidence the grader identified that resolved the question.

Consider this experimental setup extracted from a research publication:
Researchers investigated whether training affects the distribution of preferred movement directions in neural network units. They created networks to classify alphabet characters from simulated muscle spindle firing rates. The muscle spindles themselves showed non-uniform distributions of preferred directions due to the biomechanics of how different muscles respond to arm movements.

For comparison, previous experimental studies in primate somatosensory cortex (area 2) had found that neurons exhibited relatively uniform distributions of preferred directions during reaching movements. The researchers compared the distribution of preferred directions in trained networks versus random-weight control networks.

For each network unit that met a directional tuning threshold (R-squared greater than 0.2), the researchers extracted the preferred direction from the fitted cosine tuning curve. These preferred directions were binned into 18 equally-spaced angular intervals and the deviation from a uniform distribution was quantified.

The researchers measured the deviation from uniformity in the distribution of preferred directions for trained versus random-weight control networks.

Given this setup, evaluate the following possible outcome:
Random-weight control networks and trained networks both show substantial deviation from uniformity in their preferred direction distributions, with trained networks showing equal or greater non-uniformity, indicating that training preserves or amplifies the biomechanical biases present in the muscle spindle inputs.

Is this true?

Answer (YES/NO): NO